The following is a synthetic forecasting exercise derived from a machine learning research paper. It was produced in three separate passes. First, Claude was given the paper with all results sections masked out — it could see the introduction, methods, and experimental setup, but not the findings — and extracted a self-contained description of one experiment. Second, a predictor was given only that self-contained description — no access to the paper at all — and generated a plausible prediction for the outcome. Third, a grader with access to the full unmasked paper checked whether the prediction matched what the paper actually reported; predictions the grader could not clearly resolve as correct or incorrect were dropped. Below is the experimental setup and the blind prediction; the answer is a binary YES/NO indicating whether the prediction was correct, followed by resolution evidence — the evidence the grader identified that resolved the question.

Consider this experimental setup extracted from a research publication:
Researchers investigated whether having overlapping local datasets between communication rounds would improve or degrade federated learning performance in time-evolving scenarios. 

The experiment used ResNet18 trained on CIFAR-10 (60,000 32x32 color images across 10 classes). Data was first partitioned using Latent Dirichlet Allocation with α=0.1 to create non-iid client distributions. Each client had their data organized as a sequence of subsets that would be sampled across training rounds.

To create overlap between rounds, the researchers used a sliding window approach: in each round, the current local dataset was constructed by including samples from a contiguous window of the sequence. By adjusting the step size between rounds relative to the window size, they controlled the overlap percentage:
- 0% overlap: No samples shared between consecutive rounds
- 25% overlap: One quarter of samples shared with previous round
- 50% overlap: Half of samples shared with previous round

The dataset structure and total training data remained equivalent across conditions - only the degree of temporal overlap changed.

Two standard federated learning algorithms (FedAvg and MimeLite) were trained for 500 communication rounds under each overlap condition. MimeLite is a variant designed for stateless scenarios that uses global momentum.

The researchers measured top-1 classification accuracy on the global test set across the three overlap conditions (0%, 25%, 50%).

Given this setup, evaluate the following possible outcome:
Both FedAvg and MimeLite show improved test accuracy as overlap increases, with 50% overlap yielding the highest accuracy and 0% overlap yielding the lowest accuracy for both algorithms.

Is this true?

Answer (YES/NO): NO